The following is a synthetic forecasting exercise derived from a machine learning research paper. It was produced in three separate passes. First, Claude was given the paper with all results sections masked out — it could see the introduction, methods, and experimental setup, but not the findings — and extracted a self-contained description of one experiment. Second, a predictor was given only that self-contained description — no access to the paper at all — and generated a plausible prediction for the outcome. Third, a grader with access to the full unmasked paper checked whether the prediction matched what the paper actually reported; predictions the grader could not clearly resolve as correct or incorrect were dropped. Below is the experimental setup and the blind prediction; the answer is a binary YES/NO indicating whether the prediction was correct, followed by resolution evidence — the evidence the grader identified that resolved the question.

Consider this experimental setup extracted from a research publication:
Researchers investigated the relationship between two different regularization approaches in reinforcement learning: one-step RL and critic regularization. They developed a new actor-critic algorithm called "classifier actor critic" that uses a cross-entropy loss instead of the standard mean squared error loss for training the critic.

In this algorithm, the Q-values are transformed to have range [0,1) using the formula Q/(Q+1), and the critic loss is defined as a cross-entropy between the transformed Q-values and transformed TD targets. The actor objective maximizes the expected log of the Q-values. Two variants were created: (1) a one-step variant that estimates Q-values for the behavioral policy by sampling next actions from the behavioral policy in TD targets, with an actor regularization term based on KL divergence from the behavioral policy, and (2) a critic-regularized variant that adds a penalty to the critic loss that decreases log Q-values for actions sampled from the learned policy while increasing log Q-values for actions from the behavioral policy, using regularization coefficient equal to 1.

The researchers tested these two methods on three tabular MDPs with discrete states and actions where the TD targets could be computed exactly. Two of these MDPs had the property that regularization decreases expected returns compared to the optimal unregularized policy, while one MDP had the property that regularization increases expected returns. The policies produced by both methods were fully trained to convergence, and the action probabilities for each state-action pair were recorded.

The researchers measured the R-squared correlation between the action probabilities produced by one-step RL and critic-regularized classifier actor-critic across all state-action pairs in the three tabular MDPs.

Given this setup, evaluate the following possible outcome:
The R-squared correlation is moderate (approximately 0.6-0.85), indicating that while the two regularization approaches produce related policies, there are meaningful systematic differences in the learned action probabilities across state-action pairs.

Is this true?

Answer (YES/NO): NO